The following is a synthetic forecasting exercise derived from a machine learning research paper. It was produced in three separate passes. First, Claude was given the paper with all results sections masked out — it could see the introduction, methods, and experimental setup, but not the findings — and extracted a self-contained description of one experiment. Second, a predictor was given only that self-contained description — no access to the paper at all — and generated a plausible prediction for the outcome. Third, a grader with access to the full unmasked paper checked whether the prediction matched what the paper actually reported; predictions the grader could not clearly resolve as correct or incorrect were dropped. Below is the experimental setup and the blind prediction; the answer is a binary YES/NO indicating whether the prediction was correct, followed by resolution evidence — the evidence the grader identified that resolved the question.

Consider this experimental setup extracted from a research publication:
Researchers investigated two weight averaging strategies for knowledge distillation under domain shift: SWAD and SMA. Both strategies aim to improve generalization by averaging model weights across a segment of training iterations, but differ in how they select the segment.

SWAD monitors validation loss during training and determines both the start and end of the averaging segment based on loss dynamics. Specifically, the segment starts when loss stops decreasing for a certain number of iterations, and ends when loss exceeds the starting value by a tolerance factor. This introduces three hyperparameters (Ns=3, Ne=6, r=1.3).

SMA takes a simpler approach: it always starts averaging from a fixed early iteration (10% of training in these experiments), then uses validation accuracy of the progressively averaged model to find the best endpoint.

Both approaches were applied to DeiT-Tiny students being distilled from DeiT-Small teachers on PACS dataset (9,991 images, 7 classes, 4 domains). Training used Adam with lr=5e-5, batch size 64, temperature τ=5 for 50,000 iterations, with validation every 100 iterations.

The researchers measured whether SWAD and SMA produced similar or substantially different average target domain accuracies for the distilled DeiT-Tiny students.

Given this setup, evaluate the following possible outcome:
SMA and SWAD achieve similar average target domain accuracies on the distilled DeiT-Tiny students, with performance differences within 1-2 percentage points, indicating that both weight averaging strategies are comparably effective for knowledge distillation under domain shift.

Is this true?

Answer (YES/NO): YES